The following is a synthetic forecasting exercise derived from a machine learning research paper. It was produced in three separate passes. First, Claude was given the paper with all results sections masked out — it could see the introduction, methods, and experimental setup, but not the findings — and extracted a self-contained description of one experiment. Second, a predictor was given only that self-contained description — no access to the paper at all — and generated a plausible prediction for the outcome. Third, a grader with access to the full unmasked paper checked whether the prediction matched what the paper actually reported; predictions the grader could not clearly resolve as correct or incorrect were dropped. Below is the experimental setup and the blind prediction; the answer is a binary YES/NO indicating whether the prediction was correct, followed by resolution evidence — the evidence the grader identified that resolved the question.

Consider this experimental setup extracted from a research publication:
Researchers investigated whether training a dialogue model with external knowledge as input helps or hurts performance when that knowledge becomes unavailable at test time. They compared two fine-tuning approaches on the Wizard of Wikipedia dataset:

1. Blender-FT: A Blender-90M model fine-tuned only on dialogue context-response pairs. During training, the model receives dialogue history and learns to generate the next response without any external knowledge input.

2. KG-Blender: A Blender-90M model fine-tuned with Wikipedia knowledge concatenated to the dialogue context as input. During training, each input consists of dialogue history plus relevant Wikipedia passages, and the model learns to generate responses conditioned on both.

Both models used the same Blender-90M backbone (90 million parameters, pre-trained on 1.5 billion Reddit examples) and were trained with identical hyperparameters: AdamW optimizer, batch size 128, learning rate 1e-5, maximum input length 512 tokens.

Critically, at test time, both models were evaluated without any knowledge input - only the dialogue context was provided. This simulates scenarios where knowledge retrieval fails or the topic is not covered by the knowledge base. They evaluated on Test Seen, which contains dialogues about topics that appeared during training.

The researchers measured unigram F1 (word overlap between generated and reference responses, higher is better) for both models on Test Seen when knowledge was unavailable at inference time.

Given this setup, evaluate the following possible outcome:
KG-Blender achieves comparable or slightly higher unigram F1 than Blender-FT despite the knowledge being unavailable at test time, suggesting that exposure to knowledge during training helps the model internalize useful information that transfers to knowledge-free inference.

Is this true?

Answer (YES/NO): NO